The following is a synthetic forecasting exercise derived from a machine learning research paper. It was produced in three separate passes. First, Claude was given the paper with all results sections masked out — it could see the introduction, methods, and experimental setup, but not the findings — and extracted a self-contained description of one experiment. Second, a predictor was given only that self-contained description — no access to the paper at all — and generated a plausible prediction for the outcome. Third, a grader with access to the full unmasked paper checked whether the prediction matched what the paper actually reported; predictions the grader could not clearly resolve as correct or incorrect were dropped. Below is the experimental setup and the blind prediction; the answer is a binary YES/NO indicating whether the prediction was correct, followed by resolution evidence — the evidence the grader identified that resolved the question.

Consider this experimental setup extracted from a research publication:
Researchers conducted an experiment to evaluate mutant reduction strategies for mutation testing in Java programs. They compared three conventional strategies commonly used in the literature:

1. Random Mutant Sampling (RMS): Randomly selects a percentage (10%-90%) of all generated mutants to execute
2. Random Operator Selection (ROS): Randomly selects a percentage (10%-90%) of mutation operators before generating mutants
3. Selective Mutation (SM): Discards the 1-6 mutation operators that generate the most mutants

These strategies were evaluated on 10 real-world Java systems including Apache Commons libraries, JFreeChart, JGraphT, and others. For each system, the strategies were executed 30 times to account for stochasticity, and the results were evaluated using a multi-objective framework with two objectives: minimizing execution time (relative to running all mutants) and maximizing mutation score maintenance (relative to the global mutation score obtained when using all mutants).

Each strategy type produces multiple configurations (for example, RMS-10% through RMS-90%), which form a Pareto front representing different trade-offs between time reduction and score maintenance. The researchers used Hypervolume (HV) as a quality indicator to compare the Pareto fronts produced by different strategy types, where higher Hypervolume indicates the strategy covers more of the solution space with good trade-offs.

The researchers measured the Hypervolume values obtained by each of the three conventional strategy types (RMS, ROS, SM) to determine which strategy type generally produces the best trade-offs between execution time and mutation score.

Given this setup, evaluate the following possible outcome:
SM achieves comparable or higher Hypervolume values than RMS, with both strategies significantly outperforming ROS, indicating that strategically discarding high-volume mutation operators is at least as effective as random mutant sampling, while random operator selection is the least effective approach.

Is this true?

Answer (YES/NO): NO